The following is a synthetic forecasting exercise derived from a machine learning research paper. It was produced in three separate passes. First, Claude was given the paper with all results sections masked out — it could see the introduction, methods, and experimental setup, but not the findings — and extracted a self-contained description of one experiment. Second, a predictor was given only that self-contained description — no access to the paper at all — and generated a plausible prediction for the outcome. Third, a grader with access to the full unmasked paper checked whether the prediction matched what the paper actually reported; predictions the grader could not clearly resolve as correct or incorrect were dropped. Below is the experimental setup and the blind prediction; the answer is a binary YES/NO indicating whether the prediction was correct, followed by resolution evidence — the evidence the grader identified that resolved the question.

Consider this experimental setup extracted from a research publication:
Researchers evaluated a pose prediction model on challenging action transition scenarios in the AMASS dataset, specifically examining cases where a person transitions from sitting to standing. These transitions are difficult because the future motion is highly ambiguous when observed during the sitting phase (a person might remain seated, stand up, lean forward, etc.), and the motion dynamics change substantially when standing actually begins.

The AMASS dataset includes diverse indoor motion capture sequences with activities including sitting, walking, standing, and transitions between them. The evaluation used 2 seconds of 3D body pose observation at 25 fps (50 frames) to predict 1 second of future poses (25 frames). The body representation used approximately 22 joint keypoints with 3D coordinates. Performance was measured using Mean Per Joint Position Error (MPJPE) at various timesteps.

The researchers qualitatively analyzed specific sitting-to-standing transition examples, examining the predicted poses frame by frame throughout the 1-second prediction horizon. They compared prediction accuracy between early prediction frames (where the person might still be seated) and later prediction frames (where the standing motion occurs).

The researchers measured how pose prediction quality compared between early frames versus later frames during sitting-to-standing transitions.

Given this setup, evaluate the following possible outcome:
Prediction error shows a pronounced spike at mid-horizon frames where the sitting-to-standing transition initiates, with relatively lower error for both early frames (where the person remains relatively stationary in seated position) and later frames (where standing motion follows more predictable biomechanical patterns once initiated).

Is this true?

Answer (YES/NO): NO